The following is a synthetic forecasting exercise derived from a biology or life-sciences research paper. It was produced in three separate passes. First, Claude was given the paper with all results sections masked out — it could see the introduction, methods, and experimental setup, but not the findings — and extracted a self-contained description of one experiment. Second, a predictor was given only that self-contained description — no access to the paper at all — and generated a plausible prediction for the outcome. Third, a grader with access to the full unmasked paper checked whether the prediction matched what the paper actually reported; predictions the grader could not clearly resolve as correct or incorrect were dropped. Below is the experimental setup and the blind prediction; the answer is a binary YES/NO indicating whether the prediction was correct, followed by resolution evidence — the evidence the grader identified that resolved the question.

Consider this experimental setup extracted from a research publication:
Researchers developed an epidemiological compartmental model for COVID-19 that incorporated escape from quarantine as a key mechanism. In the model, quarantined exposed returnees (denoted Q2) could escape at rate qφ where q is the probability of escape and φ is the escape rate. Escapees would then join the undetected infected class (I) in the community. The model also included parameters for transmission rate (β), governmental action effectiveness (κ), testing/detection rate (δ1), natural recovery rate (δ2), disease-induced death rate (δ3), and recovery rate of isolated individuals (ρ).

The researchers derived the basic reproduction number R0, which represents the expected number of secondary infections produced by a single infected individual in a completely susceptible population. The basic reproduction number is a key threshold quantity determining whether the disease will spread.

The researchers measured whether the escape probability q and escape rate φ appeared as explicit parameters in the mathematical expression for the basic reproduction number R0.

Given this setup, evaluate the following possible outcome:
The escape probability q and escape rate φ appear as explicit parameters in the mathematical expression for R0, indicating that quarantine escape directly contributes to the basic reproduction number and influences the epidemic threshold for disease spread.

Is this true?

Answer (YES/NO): NO